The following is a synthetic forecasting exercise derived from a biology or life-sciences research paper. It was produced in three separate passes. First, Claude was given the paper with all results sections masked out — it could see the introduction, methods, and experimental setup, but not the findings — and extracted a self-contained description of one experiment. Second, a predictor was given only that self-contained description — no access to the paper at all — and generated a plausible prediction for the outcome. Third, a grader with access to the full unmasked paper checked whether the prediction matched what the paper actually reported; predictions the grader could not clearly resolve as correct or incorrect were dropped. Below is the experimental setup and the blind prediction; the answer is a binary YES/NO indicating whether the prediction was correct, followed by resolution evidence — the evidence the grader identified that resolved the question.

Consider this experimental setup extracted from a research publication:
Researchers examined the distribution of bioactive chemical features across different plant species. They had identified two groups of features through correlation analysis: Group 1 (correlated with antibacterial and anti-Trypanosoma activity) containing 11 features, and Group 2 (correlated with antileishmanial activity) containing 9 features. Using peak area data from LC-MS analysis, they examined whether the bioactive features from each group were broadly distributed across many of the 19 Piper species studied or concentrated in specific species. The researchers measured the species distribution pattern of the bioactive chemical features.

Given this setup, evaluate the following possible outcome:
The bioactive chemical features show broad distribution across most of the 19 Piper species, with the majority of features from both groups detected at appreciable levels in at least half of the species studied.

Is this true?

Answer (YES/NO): NO